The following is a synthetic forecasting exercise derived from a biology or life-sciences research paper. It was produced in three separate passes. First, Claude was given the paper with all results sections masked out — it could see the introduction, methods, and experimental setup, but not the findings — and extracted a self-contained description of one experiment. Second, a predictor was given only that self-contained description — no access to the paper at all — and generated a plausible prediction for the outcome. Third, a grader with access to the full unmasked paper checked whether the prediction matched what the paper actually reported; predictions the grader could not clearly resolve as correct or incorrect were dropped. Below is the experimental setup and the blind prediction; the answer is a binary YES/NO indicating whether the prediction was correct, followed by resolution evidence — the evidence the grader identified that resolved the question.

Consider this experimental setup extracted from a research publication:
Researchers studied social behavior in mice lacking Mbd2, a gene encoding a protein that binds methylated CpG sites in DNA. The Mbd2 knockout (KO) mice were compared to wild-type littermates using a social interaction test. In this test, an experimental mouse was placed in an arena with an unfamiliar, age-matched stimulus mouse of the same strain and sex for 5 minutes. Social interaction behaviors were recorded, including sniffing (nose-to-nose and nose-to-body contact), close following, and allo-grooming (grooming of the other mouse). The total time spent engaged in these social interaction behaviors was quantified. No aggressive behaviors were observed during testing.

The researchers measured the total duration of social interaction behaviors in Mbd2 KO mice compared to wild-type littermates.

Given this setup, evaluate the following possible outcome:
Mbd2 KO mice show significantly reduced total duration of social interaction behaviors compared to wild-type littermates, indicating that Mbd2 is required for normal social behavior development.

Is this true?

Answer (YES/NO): YES